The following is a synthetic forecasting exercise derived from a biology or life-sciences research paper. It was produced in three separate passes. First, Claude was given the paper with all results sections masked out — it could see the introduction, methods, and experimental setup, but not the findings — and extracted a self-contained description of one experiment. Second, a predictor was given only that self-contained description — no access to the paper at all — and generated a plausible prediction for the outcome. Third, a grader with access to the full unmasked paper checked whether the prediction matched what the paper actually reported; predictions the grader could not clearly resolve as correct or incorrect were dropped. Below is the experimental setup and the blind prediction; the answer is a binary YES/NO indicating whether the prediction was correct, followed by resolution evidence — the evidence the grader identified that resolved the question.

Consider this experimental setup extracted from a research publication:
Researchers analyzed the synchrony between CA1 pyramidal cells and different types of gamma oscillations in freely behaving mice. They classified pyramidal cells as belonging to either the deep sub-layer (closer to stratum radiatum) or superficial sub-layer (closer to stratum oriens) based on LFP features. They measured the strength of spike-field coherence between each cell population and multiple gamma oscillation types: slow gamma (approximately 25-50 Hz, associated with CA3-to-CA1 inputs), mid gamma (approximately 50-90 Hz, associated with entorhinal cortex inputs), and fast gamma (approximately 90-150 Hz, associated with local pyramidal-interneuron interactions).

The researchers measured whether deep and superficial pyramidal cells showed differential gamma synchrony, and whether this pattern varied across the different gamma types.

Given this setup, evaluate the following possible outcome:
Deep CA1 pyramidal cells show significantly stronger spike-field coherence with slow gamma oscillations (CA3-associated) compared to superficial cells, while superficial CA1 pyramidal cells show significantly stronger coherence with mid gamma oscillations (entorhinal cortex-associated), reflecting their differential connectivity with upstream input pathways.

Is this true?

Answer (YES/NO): NO